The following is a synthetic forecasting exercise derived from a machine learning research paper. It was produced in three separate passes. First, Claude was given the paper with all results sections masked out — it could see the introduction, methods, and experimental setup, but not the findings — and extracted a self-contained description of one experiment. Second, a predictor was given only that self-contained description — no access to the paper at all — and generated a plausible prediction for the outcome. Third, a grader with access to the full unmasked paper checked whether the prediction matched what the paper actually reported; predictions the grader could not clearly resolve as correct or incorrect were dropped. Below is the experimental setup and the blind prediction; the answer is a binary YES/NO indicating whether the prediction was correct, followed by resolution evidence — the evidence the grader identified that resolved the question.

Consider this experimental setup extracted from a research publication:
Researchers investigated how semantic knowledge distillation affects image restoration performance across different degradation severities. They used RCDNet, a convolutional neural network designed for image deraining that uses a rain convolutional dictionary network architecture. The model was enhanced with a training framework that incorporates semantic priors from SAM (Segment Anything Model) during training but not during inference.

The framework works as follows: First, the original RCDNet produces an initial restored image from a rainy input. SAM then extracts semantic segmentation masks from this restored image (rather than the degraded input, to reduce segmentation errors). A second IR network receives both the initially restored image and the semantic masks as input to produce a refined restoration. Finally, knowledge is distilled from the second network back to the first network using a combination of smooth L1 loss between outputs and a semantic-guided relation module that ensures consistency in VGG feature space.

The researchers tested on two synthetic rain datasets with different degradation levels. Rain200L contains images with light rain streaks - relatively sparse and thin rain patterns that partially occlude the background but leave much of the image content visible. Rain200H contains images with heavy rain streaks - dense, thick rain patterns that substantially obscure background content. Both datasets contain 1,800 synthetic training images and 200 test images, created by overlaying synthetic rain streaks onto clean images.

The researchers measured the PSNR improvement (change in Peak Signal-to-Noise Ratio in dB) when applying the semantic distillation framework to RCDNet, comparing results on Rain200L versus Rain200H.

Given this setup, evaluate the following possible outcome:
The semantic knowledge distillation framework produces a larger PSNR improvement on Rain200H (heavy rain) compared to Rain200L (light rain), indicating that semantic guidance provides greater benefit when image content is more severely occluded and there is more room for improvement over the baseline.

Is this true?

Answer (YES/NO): NO